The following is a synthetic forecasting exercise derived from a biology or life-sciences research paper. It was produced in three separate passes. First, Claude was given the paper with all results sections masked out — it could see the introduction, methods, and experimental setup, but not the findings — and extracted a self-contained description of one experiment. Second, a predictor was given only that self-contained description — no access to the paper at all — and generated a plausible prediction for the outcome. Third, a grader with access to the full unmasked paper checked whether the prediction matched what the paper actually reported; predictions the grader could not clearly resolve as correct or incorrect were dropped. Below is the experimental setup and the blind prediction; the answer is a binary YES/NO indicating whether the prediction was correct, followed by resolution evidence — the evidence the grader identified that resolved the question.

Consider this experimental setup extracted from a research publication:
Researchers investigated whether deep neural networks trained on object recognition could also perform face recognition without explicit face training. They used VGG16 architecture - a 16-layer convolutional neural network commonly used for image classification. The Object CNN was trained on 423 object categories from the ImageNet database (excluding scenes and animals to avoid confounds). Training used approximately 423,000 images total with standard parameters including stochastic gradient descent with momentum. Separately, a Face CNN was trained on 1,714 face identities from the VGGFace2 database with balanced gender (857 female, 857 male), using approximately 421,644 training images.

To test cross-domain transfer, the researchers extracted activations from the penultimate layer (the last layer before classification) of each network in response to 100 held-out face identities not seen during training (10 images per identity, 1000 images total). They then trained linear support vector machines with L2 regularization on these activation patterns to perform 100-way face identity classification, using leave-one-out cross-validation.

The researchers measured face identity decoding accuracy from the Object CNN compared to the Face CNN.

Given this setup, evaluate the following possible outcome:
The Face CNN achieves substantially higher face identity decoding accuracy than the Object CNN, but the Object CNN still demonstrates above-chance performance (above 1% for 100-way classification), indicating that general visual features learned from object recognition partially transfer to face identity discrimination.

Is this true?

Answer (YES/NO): YES